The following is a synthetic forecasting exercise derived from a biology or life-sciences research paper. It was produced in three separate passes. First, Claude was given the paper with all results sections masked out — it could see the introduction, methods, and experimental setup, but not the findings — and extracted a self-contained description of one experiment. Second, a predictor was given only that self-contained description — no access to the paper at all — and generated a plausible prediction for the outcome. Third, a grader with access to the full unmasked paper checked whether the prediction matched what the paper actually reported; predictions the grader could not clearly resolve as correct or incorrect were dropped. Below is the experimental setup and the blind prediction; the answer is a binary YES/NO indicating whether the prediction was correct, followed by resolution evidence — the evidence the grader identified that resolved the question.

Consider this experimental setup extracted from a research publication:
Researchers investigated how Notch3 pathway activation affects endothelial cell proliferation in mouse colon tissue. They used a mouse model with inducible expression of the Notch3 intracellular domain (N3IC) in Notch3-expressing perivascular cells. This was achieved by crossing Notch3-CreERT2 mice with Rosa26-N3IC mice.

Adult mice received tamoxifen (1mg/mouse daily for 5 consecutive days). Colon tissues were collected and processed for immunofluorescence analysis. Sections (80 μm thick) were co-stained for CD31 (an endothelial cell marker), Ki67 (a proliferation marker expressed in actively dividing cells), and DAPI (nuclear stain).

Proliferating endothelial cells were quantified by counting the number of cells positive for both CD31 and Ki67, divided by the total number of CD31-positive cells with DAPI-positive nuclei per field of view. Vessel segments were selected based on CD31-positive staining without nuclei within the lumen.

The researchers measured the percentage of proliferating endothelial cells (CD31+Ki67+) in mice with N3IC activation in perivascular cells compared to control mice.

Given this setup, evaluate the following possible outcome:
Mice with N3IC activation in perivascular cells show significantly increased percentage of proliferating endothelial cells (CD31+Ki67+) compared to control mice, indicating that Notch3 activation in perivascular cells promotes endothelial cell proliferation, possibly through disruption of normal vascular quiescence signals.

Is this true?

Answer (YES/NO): YES